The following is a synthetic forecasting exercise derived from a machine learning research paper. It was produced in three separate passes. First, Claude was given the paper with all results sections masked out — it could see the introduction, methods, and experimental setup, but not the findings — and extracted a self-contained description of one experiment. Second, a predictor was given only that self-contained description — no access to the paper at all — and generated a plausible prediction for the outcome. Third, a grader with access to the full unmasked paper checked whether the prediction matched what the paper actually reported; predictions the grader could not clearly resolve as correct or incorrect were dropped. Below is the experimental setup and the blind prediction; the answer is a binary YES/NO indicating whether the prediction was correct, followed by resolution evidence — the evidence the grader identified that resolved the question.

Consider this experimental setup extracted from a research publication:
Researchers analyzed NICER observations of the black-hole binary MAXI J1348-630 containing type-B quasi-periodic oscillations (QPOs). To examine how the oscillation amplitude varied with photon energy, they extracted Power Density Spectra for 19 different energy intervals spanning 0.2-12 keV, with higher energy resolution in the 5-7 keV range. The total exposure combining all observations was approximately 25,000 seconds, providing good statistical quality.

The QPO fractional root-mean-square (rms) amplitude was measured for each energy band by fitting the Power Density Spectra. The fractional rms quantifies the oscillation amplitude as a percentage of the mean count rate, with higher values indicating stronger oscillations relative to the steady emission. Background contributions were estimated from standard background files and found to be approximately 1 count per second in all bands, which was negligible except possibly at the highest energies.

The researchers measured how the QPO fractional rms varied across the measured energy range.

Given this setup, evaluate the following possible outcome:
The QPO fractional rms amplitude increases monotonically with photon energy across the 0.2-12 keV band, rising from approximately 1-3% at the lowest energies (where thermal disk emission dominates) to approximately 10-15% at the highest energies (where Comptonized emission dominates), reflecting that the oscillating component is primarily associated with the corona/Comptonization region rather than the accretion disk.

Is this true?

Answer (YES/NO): NO